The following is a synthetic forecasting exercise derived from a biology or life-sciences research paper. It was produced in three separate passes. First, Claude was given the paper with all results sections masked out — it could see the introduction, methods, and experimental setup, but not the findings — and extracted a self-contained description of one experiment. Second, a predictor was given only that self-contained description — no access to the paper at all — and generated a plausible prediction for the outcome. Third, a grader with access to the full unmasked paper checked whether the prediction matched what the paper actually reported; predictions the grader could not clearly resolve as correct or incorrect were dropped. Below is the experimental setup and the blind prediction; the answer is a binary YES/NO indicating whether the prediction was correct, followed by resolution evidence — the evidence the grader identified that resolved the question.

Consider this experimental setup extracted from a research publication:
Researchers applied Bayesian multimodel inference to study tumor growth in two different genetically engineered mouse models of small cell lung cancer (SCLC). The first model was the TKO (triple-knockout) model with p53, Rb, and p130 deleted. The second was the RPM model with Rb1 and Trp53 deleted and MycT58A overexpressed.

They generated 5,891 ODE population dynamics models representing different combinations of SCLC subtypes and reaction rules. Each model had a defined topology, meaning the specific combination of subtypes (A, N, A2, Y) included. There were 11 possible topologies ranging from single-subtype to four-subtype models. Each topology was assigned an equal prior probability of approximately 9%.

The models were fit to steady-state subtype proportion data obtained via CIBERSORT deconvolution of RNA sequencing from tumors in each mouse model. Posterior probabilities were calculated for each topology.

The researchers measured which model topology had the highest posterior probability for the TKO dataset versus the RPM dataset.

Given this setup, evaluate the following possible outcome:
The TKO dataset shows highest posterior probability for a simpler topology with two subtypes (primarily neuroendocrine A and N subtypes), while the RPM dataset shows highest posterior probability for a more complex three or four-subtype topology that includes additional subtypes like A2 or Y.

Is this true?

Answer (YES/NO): NO